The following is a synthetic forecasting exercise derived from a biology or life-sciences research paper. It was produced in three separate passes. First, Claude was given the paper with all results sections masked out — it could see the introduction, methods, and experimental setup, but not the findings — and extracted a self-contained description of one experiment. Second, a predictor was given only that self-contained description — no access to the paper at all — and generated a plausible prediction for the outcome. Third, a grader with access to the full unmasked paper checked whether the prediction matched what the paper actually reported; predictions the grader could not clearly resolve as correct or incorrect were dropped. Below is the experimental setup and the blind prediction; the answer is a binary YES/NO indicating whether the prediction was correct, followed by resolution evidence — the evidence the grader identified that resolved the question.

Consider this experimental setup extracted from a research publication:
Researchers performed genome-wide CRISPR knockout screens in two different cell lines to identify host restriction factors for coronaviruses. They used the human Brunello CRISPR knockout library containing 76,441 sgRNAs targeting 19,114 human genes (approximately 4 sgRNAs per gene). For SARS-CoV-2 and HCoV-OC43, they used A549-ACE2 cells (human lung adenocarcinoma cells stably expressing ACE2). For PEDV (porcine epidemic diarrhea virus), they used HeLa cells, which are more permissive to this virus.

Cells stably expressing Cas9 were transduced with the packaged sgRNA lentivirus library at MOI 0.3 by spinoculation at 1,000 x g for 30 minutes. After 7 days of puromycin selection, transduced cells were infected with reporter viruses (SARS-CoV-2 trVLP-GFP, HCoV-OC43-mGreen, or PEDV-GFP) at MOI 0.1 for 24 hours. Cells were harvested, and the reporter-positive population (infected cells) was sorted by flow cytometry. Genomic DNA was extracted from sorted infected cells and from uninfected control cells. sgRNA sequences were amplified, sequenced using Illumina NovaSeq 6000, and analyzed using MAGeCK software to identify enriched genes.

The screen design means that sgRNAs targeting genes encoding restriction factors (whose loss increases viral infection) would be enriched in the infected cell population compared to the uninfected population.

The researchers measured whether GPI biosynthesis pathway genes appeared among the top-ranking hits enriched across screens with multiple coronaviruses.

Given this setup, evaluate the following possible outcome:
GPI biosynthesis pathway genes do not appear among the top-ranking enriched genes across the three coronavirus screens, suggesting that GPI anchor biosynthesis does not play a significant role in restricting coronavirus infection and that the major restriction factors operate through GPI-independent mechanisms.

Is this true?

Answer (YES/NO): NO